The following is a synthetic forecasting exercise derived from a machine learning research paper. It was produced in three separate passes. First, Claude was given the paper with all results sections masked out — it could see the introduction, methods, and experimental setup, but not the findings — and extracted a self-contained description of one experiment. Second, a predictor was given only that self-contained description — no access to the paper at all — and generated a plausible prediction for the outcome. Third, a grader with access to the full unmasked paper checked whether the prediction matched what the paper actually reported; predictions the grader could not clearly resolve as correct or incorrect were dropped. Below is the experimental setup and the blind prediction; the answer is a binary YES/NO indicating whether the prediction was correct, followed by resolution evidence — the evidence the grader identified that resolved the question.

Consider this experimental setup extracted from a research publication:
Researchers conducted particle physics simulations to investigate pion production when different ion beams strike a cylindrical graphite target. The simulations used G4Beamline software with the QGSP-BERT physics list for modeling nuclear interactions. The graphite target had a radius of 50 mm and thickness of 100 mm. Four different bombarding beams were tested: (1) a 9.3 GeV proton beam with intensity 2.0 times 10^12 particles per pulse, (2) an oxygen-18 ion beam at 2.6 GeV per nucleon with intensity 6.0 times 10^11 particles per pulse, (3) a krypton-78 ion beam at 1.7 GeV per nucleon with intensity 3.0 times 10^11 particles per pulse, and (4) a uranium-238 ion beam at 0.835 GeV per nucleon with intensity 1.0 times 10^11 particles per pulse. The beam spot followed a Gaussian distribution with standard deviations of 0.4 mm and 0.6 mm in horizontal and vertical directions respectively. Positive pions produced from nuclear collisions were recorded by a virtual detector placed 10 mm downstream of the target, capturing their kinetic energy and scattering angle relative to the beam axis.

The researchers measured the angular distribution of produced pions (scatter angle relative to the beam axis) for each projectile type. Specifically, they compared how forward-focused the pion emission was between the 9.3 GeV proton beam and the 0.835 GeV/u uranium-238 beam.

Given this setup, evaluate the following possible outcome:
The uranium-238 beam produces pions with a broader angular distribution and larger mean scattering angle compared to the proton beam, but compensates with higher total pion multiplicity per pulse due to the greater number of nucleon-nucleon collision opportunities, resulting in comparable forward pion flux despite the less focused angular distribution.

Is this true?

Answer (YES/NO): NO